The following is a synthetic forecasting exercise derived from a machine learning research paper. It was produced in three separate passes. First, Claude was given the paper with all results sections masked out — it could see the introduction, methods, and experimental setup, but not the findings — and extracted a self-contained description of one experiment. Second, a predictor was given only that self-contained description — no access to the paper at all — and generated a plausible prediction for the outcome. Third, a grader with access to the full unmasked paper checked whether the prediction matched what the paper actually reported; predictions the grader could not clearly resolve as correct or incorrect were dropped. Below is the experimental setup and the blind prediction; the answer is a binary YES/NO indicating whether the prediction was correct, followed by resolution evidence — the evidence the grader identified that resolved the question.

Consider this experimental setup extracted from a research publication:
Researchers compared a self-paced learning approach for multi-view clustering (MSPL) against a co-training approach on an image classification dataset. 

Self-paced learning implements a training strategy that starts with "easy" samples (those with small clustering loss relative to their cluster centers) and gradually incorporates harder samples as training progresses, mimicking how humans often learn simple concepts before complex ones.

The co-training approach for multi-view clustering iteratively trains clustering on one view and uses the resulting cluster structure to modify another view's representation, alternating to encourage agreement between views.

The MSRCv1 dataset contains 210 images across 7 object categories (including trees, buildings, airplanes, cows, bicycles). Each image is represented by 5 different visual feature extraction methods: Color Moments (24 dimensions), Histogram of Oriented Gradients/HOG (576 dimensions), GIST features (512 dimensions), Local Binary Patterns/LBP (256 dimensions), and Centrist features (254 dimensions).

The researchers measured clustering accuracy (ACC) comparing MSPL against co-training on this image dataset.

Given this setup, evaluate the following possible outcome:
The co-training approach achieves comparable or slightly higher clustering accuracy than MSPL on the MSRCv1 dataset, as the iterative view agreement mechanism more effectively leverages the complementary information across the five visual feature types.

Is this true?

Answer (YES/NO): NO